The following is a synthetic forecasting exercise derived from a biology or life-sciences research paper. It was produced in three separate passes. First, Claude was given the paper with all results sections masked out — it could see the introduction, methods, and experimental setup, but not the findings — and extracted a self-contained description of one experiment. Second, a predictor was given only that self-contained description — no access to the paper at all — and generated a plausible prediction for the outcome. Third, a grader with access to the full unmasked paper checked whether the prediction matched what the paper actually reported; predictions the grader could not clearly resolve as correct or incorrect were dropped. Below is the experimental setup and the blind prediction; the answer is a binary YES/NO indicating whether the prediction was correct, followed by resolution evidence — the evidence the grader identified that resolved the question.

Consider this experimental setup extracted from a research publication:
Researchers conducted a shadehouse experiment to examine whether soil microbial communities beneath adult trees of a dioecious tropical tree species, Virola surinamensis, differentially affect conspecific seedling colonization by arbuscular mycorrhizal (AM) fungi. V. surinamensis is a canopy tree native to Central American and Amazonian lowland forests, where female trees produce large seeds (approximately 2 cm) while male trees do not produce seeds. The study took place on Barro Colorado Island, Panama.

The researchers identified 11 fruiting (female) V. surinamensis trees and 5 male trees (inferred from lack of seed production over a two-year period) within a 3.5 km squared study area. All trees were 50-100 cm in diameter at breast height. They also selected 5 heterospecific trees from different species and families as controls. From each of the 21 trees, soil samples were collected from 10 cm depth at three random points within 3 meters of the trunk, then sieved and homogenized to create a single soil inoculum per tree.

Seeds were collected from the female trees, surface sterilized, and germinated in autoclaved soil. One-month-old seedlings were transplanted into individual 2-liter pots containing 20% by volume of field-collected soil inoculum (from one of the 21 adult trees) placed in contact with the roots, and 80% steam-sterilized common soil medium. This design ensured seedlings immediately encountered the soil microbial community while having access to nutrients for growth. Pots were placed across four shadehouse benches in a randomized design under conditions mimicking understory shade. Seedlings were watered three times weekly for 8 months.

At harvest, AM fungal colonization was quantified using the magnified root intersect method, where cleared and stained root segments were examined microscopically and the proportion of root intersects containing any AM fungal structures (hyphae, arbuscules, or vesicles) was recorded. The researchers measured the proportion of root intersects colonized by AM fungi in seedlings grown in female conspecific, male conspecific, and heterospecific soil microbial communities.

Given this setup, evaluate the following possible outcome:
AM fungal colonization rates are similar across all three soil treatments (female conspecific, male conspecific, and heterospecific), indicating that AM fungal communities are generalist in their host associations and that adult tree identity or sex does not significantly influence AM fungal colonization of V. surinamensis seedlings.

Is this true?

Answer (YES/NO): NO